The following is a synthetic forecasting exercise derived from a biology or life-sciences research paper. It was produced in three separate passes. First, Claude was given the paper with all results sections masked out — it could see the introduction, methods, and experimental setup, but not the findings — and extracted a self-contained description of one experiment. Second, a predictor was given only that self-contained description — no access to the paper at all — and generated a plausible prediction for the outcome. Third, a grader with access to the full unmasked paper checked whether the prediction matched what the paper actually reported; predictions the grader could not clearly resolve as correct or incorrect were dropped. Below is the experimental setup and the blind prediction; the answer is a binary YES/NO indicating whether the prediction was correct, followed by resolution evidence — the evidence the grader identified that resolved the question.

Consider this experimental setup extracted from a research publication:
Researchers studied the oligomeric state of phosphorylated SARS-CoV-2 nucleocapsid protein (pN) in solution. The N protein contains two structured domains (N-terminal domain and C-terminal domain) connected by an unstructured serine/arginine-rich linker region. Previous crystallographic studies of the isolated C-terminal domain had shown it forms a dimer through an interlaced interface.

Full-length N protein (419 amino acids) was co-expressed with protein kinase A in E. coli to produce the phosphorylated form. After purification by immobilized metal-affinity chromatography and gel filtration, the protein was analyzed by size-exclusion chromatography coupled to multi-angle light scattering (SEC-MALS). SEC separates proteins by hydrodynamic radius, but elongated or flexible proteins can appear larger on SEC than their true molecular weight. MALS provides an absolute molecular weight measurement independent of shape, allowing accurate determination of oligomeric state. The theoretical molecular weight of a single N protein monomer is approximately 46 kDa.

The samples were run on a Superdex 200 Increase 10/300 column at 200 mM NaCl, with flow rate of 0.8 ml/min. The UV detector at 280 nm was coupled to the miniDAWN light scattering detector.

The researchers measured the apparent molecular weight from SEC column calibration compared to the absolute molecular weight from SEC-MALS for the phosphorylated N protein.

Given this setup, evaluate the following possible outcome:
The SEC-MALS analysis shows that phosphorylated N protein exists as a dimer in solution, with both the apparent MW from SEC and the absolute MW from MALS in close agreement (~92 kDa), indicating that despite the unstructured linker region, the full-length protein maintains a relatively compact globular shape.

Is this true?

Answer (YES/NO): NO